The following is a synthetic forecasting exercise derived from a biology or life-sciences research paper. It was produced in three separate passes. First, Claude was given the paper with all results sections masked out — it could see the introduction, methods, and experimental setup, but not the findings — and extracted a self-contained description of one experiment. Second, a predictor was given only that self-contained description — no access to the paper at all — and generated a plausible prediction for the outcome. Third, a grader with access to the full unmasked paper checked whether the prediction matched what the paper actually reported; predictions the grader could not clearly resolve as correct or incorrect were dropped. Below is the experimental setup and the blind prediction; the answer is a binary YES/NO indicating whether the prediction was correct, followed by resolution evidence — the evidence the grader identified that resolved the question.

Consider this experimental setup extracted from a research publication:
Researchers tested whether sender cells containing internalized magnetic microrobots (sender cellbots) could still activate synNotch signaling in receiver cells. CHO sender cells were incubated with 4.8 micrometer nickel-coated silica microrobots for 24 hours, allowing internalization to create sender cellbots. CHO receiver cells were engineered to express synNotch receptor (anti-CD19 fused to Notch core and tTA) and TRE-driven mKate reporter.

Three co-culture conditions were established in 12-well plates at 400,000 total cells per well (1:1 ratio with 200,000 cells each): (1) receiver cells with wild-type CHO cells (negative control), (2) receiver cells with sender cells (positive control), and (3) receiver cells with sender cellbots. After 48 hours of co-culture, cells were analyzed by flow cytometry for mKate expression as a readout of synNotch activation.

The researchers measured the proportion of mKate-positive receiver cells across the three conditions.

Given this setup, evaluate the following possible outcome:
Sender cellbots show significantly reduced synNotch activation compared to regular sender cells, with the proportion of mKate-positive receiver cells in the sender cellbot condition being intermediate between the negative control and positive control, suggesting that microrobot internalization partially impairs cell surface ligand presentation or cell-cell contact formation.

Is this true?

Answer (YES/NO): NO